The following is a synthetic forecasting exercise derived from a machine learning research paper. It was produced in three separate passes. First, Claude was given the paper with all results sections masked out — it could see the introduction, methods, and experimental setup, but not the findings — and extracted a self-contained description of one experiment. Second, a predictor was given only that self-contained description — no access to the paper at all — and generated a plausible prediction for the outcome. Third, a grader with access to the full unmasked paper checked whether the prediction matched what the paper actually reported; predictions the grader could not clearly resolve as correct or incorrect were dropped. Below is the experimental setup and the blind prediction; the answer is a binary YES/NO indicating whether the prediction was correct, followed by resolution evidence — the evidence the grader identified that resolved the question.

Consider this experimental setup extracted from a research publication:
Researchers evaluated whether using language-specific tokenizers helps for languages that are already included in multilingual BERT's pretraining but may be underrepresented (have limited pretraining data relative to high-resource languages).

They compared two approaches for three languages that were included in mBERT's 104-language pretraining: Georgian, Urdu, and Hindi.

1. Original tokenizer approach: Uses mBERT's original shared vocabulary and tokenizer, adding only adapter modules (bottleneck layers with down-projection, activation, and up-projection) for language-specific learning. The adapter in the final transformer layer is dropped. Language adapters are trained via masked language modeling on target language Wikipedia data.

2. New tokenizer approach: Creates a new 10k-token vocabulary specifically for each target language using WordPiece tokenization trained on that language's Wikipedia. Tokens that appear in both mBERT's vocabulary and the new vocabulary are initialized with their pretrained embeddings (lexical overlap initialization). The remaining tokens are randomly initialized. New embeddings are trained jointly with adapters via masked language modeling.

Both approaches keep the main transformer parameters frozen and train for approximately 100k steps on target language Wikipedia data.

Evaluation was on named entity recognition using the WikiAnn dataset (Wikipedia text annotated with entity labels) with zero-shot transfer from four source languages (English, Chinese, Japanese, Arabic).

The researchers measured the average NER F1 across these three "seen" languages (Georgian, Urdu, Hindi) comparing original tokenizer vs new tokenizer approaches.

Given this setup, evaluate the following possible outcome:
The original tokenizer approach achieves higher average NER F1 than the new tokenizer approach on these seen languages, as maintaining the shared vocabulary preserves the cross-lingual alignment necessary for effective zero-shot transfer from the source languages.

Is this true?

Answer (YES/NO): NO